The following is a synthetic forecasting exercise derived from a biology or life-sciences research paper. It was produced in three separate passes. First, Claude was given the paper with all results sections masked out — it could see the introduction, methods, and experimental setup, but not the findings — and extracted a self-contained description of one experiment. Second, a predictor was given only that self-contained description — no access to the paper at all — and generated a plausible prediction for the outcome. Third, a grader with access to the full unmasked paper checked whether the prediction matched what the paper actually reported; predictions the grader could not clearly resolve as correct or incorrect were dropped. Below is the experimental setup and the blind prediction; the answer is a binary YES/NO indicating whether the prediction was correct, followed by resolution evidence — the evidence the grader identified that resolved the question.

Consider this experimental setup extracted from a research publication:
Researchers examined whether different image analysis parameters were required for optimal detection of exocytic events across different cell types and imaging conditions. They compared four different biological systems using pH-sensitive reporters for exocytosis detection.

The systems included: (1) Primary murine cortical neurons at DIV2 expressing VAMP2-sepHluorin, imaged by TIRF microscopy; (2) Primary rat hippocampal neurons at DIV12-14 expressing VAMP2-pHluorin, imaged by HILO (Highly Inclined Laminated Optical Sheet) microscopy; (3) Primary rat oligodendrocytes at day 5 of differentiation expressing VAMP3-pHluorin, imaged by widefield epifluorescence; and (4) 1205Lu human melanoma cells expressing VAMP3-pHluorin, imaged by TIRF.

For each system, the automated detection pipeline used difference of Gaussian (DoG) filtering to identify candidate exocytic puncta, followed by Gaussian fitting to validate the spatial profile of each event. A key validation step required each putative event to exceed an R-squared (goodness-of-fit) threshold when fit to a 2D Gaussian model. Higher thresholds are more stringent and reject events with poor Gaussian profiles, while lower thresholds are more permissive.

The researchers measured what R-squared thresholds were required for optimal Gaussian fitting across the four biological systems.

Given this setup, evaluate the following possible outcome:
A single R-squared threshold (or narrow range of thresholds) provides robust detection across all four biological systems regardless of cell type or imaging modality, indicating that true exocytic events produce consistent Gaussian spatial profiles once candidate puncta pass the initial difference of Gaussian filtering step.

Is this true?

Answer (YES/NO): NO